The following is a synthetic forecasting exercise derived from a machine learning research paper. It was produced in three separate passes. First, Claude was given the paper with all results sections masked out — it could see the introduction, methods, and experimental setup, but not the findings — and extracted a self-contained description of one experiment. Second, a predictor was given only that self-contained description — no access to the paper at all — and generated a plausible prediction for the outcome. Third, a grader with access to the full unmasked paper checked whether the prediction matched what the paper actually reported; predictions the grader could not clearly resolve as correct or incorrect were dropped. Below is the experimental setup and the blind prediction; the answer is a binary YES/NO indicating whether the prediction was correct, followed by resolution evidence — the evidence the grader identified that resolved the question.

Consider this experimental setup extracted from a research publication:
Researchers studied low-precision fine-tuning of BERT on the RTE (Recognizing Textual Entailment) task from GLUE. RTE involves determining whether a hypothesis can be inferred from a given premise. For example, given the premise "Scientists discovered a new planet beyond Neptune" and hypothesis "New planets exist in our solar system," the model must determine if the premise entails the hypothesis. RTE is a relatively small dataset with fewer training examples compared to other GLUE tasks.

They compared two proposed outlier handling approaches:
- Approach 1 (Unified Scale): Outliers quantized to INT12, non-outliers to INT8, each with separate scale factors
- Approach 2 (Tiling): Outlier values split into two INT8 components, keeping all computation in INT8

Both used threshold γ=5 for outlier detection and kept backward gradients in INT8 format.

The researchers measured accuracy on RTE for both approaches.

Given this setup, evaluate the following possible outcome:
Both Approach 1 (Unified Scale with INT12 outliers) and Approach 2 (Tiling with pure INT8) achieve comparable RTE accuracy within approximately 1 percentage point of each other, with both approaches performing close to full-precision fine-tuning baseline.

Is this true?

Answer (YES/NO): NO